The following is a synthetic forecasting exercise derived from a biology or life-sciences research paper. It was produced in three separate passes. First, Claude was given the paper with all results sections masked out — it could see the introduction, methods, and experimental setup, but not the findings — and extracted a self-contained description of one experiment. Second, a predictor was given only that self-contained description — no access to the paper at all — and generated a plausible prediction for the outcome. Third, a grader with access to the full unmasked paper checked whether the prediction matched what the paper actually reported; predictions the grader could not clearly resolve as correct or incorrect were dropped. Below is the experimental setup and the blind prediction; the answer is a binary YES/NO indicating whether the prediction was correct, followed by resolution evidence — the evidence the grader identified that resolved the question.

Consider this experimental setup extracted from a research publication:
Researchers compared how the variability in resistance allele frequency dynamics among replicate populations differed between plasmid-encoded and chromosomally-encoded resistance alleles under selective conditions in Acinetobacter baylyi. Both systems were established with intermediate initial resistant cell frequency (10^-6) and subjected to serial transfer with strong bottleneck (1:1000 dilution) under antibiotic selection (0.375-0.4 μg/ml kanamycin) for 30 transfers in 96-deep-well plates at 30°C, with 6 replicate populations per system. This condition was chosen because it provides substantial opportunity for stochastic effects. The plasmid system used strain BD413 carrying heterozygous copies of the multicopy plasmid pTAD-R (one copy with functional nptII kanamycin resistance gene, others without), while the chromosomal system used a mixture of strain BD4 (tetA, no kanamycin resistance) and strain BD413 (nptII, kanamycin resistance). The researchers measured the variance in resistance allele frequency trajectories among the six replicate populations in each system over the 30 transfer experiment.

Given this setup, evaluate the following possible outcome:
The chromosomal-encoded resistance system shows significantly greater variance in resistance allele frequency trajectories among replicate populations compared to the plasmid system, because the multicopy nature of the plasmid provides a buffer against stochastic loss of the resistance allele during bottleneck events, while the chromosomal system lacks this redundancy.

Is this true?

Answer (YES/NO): NO